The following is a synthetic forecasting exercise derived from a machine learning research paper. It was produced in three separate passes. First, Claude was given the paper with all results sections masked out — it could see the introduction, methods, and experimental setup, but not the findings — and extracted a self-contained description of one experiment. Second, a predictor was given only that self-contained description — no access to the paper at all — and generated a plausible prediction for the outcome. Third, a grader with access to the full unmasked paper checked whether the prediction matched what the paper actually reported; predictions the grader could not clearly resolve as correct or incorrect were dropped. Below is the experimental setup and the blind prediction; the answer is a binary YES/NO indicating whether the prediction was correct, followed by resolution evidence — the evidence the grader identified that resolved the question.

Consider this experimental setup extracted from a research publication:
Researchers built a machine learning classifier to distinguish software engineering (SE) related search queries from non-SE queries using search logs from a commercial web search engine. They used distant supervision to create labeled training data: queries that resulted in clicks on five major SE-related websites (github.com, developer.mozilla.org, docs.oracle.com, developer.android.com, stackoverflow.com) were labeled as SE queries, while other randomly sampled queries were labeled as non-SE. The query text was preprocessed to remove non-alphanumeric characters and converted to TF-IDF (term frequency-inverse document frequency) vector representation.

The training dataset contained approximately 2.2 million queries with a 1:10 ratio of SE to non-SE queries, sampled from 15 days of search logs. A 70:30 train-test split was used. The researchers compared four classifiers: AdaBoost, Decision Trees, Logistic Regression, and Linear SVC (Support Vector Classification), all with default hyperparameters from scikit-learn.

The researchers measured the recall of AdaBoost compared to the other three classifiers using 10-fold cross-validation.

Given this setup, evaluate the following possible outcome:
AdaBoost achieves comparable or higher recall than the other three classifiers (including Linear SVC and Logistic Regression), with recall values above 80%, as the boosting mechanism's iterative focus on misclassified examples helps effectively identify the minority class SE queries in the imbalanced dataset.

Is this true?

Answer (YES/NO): NO